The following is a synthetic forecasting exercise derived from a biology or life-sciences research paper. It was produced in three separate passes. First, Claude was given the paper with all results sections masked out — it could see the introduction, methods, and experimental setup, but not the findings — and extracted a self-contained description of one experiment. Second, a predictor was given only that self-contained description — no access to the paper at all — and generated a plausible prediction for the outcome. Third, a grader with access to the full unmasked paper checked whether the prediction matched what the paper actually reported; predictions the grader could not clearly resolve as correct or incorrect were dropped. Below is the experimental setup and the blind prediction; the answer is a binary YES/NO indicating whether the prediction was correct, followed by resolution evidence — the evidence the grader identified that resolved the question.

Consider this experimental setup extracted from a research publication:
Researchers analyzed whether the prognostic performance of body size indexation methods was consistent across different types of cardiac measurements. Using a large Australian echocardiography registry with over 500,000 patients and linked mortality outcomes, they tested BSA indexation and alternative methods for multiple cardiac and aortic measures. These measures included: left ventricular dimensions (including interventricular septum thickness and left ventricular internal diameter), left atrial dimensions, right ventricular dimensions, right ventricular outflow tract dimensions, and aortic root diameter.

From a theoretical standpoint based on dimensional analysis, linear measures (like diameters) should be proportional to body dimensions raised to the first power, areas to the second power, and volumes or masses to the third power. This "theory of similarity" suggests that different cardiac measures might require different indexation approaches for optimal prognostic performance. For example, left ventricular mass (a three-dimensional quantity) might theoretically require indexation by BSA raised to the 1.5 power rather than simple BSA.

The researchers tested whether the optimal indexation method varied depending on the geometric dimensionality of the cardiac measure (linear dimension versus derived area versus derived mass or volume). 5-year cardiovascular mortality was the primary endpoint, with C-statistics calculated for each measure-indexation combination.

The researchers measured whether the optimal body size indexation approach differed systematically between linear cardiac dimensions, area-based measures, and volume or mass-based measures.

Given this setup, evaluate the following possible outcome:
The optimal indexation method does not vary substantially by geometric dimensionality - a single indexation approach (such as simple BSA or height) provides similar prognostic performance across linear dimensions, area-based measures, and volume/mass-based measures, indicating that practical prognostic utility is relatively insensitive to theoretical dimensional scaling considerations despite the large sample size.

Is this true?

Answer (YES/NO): YES